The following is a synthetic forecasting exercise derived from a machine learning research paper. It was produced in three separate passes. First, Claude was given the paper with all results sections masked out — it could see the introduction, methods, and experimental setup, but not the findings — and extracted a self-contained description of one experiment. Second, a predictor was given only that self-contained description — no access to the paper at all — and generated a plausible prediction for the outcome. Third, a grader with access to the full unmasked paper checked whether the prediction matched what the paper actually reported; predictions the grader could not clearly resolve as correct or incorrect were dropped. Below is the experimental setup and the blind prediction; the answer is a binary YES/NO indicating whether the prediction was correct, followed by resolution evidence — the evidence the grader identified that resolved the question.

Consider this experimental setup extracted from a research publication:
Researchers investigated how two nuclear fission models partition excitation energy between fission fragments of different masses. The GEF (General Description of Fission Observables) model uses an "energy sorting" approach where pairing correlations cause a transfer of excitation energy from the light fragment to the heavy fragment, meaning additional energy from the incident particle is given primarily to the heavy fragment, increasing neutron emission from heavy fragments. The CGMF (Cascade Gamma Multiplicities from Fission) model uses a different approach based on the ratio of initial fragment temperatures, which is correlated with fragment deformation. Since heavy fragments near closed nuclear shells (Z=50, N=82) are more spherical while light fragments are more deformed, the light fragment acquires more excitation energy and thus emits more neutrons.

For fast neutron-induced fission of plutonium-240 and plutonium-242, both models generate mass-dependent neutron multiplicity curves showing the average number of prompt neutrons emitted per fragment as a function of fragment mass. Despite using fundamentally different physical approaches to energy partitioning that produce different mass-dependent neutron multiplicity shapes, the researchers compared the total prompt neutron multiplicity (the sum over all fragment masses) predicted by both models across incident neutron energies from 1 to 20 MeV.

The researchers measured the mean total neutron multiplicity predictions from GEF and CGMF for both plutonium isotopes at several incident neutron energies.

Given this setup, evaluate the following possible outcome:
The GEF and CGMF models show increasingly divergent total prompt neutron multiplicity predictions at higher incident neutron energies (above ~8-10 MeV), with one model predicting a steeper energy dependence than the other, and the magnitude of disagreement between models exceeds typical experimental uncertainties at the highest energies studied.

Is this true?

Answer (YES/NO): NO